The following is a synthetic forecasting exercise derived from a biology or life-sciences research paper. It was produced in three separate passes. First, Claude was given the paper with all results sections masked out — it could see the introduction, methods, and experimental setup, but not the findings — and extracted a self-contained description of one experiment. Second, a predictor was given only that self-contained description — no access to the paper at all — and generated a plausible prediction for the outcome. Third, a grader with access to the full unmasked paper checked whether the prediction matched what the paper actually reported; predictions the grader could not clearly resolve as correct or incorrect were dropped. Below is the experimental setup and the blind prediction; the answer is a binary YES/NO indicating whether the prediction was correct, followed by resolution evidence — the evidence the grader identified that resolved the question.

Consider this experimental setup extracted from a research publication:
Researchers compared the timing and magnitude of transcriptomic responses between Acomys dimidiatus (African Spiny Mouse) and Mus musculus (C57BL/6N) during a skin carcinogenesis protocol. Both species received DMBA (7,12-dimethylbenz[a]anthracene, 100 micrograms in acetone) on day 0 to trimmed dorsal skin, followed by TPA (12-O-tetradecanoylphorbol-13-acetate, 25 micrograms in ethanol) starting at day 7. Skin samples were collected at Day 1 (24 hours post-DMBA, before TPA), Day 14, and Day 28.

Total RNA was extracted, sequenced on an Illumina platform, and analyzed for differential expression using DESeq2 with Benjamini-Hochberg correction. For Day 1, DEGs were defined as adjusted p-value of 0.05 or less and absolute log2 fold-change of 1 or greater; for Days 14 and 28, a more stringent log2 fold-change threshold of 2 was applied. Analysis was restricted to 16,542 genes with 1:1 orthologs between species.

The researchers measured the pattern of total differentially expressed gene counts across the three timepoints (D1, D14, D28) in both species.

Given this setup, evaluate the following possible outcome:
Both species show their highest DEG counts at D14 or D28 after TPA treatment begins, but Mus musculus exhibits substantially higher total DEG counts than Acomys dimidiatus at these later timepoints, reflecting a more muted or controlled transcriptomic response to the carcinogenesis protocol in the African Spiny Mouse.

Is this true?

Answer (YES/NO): NO